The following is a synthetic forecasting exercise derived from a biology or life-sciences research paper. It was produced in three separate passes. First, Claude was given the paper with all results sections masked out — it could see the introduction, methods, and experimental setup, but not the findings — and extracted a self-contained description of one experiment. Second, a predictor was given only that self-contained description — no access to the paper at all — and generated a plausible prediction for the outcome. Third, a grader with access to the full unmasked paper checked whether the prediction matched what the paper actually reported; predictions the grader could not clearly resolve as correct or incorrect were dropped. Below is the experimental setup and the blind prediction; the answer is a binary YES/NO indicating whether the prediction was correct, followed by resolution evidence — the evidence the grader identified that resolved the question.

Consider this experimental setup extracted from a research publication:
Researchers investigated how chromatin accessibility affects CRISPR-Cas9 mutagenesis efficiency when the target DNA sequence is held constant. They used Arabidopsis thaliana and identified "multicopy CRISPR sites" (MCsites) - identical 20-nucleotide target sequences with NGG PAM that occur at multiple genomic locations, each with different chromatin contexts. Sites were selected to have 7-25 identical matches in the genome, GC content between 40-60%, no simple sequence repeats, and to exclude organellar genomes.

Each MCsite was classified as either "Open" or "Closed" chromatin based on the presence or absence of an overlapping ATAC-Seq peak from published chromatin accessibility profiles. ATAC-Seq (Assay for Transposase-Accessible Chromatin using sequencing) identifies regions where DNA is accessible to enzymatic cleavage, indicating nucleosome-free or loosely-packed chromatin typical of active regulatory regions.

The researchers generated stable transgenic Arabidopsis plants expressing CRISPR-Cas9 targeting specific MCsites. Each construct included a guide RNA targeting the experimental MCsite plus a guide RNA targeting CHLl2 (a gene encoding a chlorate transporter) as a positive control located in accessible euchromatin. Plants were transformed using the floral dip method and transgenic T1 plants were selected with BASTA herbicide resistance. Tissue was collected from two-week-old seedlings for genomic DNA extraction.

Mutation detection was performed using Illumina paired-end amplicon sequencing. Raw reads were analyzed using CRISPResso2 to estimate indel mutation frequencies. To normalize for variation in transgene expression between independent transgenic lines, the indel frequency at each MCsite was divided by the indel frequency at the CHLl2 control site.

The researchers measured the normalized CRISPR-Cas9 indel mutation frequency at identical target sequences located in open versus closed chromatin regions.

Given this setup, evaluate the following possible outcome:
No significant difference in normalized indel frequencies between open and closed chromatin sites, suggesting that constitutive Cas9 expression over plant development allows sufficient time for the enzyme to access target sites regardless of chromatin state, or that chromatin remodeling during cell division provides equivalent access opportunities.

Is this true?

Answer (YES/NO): NO